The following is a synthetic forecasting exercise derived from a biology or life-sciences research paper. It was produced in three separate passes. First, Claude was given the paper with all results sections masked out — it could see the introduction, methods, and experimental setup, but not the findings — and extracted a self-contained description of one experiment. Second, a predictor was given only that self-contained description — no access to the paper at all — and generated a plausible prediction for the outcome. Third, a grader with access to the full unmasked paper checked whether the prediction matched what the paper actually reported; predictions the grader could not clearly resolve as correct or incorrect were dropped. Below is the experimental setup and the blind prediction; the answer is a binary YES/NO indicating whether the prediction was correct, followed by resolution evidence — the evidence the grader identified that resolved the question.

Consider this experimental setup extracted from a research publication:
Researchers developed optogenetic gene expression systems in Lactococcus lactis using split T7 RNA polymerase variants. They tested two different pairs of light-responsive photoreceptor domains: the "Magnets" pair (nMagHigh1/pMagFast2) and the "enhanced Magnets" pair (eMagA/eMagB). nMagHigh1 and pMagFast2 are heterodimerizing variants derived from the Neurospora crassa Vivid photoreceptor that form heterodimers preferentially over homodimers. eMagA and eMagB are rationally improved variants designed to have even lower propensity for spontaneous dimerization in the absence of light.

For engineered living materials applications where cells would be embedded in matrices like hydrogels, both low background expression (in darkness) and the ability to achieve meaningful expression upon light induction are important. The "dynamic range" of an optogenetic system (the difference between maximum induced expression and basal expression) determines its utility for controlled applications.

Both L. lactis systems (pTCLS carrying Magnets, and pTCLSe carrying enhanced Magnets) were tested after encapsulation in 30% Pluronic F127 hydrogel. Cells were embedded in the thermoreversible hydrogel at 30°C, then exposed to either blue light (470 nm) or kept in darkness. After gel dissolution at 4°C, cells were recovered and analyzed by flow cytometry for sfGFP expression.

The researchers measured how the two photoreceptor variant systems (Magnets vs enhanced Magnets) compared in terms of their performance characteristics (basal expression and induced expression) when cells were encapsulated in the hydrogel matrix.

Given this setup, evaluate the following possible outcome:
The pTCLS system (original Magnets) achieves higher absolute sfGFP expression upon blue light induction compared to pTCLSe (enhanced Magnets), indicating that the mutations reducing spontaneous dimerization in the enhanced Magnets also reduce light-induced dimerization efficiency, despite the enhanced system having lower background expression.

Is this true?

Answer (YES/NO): NO